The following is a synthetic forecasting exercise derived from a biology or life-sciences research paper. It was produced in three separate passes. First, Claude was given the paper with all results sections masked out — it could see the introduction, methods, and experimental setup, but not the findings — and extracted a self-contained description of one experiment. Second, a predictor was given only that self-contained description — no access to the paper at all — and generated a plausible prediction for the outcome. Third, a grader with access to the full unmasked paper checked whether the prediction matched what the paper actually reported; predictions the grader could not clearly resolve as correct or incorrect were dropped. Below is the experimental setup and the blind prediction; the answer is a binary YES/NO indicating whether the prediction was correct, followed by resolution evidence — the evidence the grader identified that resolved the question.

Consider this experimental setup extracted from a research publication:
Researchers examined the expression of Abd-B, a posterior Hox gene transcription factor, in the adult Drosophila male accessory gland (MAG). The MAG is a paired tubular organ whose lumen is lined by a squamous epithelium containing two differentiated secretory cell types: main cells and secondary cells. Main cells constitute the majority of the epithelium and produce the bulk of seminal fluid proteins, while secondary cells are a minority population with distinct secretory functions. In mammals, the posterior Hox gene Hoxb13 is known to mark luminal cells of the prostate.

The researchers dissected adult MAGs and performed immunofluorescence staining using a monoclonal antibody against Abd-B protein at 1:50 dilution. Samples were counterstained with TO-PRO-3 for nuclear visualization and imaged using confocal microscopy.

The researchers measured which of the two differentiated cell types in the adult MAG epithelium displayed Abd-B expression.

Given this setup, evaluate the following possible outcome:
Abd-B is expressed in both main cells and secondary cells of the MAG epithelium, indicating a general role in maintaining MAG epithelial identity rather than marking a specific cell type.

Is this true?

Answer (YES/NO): NO